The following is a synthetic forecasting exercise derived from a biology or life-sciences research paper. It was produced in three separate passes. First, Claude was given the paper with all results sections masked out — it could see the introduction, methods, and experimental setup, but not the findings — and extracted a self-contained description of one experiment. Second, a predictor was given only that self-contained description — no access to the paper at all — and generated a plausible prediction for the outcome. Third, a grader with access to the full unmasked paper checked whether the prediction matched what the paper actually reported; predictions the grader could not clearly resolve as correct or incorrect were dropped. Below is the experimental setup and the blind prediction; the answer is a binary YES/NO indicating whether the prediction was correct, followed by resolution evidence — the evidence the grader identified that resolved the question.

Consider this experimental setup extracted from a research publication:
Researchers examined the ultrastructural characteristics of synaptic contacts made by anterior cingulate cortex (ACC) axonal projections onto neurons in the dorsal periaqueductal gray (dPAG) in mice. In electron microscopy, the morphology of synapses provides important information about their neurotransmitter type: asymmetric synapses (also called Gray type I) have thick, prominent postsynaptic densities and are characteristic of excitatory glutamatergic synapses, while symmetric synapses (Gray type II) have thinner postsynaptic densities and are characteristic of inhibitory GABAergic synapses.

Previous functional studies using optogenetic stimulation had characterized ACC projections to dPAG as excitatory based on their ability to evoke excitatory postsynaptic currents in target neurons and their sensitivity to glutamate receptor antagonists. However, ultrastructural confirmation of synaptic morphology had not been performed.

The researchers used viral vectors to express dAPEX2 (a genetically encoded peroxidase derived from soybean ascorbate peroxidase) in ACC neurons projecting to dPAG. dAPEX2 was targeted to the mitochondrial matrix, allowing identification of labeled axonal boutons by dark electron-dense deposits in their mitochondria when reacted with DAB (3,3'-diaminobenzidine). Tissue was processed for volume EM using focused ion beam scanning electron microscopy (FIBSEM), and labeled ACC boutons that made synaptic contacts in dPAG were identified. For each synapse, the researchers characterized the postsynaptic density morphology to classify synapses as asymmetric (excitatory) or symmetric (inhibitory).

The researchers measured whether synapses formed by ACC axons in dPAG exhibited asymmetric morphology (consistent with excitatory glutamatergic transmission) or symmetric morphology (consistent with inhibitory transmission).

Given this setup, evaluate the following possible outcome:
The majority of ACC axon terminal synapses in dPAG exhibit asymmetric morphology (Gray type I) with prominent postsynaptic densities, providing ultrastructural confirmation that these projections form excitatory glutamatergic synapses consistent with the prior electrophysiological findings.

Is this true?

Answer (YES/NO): YES